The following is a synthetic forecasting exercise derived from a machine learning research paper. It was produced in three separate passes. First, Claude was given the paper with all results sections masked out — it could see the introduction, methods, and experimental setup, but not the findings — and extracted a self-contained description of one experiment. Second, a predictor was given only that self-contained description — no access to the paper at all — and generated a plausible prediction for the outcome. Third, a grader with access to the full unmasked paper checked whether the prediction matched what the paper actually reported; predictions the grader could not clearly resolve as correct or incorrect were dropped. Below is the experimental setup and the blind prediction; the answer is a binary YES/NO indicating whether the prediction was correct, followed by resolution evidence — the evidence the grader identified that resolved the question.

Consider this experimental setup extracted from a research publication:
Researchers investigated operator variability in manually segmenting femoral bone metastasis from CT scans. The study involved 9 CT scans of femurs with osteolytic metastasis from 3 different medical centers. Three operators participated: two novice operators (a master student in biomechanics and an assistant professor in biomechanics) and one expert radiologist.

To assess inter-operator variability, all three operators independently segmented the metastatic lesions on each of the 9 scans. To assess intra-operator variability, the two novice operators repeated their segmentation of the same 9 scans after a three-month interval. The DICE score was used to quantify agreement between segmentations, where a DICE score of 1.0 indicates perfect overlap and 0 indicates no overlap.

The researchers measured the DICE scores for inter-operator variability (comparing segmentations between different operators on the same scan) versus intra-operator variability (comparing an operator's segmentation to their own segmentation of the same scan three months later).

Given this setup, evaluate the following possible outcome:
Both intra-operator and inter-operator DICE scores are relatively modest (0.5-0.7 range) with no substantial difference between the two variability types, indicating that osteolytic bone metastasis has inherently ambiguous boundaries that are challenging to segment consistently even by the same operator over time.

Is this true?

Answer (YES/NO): NO